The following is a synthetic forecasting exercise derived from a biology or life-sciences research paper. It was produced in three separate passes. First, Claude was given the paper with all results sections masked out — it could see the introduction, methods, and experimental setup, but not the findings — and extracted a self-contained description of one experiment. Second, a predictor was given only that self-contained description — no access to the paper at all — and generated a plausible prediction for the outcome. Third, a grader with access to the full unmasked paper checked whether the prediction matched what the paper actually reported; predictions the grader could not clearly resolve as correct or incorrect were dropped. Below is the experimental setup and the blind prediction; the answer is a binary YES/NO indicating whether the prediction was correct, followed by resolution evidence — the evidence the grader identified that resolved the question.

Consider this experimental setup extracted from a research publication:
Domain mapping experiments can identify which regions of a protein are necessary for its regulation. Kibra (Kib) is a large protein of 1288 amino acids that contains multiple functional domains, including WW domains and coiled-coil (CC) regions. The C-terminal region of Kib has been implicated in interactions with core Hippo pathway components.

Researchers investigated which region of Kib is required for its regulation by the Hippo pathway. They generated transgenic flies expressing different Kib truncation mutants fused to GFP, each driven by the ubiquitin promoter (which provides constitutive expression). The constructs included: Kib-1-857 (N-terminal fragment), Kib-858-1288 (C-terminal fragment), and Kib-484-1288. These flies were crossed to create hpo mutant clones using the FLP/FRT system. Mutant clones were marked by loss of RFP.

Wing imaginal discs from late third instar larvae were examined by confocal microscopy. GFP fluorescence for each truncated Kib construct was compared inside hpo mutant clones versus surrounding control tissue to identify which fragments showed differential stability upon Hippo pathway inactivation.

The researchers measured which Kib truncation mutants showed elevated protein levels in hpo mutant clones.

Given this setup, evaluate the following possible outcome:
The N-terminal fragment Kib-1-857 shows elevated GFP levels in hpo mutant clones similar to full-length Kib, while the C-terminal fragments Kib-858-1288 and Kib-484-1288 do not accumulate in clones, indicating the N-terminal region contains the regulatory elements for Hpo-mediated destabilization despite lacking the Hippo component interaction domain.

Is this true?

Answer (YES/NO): YES